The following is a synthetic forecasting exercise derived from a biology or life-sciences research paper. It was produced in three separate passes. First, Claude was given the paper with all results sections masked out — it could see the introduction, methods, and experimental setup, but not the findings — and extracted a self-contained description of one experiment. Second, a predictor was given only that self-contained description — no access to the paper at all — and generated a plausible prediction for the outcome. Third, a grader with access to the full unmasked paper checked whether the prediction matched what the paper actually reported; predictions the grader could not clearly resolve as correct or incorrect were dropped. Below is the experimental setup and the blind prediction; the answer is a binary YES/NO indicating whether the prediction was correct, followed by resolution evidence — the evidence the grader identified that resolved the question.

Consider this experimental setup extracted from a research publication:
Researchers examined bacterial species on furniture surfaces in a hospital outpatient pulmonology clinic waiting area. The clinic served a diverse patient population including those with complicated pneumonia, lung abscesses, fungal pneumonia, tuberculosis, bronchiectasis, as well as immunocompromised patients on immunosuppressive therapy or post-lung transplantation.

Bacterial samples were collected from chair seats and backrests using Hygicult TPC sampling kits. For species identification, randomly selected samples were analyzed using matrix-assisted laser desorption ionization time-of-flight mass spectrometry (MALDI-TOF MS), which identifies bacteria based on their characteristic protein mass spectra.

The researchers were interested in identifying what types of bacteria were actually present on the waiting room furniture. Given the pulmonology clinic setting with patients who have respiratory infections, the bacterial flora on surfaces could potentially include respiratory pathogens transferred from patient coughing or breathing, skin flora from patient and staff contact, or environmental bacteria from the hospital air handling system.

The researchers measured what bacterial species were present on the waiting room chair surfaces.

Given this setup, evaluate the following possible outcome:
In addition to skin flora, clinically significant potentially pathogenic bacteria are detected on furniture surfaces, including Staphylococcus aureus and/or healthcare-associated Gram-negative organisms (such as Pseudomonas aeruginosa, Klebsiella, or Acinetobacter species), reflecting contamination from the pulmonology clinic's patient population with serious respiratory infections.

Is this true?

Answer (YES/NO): YES